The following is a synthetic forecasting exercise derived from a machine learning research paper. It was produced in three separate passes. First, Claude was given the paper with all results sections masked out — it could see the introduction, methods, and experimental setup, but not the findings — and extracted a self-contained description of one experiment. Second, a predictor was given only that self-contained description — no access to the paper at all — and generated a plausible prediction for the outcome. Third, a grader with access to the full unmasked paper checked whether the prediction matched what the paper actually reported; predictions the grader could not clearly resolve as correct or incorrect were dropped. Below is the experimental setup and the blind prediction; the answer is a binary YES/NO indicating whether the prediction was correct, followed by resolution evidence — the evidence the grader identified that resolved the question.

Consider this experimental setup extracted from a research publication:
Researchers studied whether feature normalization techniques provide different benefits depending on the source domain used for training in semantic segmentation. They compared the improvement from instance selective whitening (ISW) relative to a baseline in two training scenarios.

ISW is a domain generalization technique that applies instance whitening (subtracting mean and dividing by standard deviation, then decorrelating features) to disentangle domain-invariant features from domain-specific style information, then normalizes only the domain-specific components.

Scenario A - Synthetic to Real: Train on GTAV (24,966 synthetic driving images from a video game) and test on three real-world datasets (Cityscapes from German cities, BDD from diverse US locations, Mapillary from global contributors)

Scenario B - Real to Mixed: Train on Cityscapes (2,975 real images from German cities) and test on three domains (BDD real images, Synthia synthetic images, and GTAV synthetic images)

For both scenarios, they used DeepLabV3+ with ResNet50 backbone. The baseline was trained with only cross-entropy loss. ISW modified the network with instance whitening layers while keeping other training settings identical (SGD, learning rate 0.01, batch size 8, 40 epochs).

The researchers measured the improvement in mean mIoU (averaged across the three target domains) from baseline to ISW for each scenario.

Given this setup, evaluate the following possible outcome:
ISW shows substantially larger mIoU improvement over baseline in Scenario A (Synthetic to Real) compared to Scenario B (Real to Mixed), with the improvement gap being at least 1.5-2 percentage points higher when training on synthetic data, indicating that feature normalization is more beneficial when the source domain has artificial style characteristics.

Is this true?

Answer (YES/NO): YES